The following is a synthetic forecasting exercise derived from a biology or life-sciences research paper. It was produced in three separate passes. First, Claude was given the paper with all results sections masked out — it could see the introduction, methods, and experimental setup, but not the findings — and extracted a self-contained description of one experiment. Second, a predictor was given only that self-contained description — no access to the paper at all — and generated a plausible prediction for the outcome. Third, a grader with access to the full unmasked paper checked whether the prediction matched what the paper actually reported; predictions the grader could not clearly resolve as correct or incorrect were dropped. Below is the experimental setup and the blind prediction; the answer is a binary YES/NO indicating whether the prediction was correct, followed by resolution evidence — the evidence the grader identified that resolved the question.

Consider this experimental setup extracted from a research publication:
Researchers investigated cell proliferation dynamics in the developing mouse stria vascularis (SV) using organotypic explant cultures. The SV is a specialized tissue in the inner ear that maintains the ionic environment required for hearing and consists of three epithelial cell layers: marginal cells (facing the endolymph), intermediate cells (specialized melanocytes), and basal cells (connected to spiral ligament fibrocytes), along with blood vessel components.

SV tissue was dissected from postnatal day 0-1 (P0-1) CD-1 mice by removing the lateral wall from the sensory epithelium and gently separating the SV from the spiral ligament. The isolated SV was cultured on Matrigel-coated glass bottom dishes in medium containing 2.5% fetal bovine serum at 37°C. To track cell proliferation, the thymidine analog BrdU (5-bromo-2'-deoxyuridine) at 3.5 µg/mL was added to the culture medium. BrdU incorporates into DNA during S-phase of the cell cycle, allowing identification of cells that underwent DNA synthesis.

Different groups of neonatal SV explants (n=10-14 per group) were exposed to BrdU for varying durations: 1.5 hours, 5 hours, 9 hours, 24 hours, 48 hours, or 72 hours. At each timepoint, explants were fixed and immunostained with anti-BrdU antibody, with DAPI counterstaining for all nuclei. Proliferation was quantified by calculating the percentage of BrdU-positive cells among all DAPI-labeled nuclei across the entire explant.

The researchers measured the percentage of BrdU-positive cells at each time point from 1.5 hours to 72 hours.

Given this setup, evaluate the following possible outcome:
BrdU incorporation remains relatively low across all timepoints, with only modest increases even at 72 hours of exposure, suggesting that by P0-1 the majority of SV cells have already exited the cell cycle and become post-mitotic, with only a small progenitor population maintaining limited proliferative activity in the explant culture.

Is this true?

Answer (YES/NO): NO